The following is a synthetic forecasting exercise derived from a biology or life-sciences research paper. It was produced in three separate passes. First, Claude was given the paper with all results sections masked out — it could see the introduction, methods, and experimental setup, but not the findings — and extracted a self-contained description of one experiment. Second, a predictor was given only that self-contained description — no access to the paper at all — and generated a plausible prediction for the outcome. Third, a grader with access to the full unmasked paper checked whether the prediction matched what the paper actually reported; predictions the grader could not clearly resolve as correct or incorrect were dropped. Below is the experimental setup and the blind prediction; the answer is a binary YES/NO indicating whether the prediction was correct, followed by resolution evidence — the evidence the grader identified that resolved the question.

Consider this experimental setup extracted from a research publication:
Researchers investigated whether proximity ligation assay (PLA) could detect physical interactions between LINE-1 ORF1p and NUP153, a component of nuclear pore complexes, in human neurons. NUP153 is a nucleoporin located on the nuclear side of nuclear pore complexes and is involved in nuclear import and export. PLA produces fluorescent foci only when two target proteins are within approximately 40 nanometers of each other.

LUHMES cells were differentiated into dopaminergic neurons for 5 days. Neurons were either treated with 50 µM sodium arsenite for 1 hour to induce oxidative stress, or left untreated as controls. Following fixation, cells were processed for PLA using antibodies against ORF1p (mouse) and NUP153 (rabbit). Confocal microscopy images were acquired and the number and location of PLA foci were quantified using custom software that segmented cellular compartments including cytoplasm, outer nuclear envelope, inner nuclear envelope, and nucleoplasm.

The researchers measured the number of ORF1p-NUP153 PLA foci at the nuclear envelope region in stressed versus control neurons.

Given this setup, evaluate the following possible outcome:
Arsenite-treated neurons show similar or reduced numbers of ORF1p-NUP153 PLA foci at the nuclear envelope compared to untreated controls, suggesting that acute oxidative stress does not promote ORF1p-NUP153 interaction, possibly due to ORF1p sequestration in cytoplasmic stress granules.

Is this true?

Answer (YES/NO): NO